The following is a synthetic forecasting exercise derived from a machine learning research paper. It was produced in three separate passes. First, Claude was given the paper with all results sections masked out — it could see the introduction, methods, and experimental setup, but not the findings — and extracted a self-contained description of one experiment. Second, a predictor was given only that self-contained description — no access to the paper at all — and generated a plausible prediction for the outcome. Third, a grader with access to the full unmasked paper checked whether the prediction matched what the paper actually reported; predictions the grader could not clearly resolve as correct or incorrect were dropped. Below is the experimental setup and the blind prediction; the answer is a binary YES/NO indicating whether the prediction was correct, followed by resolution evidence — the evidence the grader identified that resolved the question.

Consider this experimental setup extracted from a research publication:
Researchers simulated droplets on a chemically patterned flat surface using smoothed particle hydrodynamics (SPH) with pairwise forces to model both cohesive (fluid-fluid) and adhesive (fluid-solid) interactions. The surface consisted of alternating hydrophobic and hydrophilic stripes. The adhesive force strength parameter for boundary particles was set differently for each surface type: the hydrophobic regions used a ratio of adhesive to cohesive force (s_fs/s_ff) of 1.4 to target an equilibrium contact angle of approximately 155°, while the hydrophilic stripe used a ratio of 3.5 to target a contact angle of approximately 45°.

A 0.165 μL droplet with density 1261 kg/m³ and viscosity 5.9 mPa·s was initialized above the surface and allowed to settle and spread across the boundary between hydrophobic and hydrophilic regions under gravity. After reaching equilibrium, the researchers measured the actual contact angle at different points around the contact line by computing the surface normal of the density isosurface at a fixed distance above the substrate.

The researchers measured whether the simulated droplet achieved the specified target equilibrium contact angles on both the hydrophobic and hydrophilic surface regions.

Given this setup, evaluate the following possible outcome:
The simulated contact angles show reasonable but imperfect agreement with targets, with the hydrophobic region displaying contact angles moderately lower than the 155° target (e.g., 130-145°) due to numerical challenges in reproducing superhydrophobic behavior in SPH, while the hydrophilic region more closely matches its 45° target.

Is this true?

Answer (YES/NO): NO